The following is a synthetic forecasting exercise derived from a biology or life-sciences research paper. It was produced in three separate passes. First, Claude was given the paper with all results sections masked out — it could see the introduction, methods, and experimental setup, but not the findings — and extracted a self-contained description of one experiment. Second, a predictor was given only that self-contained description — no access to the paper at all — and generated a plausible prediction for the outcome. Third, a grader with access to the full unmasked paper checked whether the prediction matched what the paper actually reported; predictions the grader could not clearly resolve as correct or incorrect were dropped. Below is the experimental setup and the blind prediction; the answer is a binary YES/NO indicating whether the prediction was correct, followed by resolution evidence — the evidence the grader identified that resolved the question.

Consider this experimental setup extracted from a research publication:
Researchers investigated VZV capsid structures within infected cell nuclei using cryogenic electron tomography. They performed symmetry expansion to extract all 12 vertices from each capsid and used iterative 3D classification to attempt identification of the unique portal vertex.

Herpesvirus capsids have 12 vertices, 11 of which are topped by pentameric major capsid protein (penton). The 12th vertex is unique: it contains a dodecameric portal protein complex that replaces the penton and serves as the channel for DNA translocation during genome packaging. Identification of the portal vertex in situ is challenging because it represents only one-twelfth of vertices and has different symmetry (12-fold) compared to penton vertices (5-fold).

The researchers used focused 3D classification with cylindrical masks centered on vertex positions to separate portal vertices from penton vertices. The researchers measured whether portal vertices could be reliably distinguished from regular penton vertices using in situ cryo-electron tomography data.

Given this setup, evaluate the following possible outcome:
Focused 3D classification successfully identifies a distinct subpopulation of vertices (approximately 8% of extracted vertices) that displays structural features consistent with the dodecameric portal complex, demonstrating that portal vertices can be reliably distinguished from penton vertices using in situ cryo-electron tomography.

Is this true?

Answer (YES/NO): NO